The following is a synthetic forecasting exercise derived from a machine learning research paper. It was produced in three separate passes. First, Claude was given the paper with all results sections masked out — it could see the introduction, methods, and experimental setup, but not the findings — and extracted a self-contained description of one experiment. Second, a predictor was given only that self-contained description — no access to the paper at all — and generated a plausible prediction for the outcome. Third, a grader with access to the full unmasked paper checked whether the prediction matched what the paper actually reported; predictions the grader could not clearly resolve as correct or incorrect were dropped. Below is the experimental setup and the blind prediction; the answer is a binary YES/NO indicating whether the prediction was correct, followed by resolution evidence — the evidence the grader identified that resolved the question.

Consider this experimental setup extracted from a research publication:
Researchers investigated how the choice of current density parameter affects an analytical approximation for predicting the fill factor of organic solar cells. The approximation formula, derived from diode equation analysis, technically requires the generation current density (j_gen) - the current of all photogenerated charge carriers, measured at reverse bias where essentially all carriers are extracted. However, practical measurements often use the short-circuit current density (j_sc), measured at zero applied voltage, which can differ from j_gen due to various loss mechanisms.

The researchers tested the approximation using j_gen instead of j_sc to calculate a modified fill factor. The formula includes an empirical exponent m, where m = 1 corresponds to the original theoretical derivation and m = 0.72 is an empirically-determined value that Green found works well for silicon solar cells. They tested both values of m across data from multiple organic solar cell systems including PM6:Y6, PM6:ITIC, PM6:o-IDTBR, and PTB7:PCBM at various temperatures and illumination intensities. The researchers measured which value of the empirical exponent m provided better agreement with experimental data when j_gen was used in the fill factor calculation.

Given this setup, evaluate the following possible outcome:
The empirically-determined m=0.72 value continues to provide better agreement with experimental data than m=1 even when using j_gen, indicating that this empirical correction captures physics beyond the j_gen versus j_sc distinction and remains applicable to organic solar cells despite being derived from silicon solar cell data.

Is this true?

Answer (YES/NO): NO